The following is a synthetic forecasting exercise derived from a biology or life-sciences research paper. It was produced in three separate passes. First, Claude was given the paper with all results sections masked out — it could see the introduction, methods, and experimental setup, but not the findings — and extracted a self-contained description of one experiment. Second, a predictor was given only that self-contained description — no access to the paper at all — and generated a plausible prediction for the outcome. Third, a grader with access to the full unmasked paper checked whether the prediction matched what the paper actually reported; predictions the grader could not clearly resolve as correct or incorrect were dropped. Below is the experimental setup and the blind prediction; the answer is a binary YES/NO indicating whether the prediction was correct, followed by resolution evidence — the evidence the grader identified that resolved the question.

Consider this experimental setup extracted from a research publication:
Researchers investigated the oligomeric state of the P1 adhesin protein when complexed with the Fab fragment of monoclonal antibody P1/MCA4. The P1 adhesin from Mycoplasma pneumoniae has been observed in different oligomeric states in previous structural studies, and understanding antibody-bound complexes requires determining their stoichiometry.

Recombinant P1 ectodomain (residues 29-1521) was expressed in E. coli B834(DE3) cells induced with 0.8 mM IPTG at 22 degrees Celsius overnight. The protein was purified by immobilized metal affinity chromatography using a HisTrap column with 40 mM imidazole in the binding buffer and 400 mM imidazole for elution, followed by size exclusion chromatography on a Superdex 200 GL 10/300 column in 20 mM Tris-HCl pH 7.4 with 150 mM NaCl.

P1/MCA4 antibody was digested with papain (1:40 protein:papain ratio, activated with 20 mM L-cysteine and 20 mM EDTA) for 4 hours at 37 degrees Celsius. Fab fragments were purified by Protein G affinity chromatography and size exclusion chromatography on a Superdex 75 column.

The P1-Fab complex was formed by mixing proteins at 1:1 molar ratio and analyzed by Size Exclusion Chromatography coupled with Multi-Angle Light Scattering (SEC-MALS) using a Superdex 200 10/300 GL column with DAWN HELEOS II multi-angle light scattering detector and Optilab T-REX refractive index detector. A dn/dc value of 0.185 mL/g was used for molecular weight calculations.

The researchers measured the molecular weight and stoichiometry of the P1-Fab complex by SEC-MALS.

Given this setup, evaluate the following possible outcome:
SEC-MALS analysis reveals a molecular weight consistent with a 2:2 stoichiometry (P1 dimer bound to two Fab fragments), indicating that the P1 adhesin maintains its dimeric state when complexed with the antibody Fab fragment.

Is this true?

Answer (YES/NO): NO